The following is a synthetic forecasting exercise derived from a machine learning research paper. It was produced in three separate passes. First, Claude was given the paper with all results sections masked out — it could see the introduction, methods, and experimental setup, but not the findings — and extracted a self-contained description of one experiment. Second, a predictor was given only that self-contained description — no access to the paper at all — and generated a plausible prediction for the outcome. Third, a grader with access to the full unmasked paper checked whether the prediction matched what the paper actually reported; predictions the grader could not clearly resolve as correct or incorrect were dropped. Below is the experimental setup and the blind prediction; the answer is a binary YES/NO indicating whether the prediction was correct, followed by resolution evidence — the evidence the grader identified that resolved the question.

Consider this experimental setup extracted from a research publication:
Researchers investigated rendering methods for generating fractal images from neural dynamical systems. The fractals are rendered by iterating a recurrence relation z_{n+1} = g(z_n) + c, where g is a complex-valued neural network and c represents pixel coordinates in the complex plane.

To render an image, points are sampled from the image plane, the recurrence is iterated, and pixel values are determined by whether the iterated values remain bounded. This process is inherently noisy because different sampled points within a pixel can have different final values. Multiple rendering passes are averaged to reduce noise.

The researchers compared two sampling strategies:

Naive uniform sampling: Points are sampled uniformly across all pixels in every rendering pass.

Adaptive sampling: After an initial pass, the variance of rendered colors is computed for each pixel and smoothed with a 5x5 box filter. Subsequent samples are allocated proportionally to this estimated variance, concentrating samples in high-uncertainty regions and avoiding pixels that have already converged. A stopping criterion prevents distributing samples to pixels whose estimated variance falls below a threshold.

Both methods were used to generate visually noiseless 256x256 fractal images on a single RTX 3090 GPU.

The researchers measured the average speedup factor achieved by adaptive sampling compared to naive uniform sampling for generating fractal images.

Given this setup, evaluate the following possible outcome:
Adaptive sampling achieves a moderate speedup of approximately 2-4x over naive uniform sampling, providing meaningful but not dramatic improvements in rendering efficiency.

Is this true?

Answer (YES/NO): NO